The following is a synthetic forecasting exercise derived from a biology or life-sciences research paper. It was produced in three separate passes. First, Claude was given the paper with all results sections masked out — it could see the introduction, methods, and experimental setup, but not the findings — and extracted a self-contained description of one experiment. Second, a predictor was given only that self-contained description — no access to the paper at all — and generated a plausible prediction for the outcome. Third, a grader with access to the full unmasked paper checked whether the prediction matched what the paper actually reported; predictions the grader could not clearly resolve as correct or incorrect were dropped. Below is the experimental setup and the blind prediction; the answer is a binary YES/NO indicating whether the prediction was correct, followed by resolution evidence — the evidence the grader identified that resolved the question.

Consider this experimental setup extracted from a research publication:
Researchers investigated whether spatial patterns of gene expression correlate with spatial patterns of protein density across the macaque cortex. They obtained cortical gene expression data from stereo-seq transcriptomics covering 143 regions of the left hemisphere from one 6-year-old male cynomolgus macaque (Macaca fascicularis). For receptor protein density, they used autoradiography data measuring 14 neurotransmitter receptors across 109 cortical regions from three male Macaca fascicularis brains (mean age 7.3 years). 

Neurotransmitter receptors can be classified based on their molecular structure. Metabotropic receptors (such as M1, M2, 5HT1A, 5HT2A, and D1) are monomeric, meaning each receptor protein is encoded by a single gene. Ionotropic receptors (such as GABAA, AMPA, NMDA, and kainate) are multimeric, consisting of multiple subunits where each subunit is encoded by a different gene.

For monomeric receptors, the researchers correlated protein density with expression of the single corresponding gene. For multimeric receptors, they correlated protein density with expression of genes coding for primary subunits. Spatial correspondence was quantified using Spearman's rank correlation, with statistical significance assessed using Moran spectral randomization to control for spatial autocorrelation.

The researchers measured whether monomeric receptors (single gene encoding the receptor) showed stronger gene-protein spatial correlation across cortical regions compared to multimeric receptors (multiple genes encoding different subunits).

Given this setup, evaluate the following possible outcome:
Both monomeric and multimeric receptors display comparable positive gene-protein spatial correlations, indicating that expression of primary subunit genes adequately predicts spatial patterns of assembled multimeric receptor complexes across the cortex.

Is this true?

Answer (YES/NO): NO